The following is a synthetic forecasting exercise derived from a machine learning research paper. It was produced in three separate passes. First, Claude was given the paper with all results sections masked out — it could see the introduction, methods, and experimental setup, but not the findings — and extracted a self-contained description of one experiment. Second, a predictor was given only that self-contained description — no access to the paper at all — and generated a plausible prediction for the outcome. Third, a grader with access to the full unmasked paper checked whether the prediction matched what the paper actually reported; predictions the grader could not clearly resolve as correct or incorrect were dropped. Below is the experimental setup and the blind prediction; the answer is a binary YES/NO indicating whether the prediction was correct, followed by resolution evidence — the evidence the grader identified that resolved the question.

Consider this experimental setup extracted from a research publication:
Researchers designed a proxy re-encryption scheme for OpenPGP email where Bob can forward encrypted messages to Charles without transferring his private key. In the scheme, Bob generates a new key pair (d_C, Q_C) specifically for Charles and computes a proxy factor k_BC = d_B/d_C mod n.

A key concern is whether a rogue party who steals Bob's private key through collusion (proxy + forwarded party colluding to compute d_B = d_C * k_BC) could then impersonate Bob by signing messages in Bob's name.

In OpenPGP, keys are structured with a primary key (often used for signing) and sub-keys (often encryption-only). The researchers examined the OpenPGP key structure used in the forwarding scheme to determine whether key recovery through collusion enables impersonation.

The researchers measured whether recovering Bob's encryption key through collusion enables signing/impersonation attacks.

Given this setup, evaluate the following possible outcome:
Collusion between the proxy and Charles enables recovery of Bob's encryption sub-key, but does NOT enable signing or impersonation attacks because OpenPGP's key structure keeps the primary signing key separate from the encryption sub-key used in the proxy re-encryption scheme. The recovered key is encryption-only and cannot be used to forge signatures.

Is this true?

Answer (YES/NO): YES